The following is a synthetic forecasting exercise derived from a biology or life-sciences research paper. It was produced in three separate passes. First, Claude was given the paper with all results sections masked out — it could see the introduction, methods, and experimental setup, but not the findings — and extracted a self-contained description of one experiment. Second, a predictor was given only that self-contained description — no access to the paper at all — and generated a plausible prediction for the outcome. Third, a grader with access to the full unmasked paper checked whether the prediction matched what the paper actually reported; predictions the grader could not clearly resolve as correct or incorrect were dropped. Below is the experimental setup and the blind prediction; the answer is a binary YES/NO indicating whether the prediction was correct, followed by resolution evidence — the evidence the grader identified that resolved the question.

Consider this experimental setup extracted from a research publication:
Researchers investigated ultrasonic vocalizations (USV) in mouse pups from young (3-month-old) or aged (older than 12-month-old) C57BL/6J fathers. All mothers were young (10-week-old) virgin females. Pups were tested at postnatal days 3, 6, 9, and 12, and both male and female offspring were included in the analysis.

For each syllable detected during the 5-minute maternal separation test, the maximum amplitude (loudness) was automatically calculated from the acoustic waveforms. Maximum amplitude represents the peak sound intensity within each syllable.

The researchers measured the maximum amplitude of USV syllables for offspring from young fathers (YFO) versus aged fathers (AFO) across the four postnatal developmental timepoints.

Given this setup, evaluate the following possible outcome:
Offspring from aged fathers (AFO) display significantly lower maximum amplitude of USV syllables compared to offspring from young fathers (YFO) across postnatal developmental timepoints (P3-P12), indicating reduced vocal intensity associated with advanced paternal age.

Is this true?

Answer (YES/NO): NO